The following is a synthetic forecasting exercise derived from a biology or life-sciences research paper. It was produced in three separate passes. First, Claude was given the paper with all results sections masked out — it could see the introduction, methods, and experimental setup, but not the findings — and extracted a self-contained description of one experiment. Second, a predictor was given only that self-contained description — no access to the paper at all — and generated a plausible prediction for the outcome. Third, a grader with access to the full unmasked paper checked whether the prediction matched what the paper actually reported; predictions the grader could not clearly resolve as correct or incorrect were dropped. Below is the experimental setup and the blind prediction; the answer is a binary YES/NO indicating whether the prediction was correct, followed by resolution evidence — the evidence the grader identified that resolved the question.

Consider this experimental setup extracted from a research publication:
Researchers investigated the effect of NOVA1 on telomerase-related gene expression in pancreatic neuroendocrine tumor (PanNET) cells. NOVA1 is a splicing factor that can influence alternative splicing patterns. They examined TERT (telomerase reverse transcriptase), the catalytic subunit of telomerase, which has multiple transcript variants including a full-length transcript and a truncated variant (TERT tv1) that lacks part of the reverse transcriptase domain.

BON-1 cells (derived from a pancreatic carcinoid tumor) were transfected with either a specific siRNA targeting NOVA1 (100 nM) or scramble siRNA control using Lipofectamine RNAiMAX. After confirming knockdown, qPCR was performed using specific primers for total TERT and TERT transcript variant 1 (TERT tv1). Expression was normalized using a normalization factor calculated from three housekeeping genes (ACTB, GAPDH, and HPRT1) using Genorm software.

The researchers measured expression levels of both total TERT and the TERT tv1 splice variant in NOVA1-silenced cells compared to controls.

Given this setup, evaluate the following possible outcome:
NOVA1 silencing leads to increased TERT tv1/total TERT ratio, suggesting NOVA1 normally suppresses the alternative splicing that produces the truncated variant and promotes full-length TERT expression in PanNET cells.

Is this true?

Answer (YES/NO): NO